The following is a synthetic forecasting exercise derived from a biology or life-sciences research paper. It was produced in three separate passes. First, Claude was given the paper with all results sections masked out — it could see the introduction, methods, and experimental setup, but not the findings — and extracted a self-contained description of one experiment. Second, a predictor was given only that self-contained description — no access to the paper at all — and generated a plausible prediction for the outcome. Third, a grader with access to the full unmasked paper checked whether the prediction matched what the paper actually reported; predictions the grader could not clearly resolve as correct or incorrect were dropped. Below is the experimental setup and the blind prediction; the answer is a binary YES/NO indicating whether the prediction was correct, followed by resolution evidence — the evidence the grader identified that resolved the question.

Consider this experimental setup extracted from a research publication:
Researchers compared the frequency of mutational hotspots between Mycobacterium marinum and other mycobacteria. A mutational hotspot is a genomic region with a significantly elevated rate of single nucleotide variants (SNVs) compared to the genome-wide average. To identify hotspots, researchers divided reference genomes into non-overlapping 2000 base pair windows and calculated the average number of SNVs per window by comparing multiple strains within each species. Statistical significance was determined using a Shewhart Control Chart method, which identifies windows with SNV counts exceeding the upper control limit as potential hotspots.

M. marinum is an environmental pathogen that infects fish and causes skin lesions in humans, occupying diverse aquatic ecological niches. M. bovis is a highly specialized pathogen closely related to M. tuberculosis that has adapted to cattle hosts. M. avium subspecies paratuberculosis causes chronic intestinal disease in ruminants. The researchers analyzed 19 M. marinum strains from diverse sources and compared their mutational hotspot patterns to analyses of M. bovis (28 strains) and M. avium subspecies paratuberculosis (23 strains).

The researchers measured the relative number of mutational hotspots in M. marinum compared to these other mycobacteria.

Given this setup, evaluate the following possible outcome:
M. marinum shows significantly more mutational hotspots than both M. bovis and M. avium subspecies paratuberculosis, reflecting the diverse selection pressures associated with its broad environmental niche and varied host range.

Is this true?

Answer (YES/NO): YES